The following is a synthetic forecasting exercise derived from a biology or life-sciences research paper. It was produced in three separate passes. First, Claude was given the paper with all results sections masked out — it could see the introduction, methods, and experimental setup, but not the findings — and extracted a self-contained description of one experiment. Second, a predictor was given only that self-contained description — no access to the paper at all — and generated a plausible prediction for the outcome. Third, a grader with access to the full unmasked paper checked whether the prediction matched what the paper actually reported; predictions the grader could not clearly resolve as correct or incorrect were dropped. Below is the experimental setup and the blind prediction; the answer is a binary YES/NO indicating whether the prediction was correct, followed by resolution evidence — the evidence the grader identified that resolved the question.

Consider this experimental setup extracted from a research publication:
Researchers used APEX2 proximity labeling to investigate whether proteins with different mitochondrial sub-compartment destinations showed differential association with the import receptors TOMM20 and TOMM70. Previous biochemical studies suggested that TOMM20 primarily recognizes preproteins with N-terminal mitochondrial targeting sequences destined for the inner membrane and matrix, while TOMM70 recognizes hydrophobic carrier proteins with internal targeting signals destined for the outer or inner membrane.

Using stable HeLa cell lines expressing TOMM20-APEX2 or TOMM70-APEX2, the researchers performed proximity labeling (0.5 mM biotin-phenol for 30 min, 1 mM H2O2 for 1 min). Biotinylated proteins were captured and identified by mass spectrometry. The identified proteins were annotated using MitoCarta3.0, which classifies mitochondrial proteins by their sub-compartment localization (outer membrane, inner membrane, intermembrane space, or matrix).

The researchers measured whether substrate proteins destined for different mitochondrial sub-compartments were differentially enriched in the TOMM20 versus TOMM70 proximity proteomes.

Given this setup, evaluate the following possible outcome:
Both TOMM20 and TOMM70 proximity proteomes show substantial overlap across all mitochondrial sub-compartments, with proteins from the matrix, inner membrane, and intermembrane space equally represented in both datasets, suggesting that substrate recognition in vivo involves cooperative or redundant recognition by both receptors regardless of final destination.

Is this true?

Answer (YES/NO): NO